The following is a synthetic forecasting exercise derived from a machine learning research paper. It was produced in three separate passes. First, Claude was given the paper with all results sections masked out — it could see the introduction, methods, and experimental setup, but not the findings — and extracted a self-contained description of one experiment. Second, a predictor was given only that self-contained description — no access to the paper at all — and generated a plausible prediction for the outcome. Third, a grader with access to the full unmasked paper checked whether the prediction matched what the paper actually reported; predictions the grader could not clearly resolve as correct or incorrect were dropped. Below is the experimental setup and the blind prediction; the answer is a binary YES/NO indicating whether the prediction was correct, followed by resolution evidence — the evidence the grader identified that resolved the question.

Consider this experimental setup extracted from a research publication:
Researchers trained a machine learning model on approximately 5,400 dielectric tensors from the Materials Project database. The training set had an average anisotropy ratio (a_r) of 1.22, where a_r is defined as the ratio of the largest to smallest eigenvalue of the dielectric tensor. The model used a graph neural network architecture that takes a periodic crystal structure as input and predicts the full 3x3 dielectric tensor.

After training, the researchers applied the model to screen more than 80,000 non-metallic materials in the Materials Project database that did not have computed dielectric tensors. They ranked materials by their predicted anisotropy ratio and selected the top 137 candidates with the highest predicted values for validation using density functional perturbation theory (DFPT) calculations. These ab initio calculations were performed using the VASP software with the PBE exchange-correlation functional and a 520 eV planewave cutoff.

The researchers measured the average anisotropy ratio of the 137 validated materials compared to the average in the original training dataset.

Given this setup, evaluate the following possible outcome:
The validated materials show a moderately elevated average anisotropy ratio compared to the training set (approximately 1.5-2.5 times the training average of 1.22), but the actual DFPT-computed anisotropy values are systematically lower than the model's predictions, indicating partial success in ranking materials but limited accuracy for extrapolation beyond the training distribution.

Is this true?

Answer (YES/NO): NO